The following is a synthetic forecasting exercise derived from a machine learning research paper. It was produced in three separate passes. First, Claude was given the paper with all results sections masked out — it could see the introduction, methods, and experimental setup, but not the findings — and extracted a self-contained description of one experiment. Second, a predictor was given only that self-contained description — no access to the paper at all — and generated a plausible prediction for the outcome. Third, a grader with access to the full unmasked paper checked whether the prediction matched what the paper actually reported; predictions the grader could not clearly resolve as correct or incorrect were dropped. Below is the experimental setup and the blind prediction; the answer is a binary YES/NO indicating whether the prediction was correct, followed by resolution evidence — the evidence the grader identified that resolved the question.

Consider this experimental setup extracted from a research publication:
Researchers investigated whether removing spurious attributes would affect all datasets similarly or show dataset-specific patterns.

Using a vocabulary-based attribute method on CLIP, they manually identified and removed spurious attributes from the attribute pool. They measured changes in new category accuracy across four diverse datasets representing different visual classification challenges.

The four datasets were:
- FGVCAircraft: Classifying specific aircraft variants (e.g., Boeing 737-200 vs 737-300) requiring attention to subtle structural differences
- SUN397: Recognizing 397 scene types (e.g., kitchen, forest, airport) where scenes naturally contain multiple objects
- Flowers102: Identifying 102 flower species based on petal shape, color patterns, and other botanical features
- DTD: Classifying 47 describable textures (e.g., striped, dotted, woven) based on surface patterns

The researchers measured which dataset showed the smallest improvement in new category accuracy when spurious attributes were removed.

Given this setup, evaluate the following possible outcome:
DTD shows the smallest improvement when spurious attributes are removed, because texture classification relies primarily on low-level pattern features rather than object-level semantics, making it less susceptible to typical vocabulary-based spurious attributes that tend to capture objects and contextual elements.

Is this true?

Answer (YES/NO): NO